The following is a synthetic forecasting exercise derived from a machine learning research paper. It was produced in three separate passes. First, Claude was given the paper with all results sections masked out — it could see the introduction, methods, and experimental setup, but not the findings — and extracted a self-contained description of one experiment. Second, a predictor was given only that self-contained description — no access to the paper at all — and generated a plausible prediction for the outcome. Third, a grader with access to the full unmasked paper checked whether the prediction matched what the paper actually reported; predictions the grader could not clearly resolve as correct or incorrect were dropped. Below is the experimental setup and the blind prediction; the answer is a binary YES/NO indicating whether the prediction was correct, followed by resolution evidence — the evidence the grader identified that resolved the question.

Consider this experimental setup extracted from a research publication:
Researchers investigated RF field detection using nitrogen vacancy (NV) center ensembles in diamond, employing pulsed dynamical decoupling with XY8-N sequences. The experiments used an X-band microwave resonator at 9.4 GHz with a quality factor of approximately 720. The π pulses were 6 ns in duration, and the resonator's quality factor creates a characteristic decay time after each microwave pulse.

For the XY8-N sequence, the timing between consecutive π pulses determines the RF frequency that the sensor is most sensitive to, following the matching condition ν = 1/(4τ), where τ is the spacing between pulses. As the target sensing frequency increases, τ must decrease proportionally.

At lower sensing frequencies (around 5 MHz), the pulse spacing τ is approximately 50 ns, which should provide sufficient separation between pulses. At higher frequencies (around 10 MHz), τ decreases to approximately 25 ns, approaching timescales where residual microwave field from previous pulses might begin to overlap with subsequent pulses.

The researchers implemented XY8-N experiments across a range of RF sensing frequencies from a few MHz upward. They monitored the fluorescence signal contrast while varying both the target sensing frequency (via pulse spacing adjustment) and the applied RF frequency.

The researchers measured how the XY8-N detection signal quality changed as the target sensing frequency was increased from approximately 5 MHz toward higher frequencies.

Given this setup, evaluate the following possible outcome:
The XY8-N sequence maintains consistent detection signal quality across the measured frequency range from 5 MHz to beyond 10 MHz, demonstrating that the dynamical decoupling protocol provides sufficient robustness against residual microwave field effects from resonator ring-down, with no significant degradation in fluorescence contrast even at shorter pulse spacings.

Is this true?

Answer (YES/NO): NO